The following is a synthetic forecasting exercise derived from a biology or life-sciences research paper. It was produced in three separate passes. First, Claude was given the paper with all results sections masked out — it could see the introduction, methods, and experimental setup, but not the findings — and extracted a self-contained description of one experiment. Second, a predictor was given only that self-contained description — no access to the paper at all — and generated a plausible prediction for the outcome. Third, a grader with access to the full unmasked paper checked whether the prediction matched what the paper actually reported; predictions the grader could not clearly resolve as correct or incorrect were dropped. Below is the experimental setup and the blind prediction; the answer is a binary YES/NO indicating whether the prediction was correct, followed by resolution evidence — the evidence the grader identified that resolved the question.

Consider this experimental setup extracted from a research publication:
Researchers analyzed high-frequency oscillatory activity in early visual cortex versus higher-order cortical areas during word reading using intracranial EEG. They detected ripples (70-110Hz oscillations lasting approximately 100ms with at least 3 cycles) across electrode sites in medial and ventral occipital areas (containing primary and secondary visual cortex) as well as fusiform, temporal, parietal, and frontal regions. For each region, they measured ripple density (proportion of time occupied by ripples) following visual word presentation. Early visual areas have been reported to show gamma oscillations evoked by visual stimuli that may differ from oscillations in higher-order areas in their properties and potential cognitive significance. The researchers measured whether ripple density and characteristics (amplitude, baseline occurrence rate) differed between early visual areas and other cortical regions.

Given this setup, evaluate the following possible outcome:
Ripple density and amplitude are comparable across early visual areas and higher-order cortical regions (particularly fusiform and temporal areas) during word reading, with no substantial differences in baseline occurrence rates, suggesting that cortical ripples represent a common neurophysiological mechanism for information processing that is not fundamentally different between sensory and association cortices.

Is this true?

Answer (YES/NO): NO